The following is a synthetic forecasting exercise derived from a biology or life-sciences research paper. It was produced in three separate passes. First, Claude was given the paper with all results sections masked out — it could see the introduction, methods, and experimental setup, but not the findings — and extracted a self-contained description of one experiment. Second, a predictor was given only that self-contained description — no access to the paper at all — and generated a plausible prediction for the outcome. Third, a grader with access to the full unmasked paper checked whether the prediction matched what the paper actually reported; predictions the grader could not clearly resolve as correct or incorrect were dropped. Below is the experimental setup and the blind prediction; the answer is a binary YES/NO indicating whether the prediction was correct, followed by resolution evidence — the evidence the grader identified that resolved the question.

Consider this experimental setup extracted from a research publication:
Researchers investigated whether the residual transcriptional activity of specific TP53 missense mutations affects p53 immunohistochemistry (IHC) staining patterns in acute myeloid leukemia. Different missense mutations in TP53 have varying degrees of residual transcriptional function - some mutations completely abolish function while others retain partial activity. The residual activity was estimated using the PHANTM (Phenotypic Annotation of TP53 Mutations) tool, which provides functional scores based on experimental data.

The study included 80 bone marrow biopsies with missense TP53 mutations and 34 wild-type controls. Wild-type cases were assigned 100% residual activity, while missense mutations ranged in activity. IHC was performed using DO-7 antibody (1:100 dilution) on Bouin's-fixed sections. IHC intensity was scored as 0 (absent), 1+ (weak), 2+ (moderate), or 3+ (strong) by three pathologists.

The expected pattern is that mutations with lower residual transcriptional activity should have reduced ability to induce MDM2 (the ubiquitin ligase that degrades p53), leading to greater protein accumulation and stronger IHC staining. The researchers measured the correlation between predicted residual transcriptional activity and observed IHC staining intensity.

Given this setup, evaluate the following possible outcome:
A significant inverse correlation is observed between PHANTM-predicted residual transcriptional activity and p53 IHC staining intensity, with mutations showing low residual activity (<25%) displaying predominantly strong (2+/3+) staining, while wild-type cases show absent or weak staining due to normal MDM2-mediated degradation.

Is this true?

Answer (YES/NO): NO